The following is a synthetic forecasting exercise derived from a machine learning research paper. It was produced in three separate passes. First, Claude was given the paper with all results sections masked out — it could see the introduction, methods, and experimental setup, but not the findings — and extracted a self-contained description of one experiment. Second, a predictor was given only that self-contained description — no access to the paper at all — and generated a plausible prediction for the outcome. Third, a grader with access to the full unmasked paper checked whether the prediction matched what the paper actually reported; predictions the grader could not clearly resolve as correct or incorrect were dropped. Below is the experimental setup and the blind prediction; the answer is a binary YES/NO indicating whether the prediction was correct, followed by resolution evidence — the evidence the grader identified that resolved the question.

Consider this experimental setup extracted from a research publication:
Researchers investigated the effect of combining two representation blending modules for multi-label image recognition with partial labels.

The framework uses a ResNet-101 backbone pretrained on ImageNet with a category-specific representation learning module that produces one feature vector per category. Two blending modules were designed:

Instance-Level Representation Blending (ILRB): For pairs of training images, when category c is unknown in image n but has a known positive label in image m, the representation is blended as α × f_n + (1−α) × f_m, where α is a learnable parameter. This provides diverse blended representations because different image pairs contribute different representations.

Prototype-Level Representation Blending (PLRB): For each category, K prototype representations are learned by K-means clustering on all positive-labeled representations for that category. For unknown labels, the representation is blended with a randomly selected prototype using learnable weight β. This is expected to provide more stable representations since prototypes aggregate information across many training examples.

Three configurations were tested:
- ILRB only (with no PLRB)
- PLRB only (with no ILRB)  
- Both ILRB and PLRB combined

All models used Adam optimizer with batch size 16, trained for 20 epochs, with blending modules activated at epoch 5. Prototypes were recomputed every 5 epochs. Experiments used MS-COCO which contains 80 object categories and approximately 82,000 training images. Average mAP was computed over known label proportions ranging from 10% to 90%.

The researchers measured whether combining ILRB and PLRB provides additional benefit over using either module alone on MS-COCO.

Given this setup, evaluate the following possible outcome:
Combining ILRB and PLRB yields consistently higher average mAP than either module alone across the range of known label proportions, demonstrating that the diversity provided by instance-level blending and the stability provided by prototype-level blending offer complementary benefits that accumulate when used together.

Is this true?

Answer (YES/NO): YES